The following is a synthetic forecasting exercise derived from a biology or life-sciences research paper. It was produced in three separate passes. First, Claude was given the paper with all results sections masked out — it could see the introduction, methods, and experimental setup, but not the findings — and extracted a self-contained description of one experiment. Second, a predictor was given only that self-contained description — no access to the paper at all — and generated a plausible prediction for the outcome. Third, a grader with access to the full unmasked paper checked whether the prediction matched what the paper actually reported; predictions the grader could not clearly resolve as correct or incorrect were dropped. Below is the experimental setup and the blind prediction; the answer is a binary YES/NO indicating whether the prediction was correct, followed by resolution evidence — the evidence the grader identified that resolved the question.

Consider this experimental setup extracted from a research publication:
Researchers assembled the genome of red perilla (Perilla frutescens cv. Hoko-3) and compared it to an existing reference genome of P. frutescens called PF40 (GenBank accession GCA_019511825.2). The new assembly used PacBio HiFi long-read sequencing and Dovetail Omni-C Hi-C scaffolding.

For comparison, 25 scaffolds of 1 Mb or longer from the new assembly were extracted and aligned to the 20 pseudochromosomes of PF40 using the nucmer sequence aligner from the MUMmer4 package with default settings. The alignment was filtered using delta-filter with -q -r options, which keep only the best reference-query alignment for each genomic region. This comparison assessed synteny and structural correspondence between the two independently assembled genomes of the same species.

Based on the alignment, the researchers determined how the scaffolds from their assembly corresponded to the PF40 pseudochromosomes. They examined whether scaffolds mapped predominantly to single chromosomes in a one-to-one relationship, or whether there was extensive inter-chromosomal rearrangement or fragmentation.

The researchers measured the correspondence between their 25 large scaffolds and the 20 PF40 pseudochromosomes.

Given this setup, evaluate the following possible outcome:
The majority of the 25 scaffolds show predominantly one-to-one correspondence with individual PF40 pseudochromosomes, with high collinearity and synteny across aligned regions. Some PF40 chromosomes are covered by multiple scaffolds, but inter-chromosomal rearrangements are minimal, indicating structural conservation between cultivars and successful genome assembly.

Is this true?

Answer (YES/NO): YES